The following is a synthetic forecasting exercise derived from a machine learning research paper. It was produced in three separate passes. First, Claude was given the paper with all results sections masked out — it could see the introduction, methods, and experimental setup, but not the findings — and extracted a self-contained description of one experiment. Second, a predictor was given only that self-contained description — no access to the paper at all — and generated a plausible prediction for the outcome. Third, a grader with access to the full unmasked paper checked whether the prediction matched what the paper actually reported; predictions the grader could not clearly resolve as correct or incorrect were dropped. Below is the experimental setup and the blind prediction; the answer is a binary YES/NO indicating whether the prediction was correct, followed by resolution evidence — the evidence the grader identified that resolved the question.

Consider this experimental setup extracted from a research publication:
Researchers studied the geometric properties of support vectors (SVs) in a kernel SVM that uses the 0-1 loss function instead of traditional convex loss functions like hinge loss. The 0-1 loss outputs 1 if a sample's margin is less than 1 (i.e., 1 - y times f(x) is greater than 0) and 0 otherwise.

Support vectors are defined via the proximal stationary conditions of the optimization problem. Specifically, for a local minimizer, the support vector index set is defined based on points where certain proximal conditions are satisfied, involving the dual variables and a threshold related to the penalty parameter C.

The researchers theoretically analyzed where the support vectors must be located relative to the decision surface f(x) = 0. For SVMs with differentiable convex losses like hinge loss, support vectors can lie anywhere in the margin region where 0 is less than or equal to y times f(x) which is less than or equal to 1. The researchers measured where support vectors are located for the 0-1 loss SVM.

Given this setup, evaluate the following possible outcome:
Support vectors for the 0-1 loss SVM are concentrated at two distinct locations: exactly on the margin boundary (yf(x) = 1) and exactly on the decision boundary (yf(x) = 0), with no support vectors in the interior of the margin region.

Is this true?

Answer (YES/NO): NO